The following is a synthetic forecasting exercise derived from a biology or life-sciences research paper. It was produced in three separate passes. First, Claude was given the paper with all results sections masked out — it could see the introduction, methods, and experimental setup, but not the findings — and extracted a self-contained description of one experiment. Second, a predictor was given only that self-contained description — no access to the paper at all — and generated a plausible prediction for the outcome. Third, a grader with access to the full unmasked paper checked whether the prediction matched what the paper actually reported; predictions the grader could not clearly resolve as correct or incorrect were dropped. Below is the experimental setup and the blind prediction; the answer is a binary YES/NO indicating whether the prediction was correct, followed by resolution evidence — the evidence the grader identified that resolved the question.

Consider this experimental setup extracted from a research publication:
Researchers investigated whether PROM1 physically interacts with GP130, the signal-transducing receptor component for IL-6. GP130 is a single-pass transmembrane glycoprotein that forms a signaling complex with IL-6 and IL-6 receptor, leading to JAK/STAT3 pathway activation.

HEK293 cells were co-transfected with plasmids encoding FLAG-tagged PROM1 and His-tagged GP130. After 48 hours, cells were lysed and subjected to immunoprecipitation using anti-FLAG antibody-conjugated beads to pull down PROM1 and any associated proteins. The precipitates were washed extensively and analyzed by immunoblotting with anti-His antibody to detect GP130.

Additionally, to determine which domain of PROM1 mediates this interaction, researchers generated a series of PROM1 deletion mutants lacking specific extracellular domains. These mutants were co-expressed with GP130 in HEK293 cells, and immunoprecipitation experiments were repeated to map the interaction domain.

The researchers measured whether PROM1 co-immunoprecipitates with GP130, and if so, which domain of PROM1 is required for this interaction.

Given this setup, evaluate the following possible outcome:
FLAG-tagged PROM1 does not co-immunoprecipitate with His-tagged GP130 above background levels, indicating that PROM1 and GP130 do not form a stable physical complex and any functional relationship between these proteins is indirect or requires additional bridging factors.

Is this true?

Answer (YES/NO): NO